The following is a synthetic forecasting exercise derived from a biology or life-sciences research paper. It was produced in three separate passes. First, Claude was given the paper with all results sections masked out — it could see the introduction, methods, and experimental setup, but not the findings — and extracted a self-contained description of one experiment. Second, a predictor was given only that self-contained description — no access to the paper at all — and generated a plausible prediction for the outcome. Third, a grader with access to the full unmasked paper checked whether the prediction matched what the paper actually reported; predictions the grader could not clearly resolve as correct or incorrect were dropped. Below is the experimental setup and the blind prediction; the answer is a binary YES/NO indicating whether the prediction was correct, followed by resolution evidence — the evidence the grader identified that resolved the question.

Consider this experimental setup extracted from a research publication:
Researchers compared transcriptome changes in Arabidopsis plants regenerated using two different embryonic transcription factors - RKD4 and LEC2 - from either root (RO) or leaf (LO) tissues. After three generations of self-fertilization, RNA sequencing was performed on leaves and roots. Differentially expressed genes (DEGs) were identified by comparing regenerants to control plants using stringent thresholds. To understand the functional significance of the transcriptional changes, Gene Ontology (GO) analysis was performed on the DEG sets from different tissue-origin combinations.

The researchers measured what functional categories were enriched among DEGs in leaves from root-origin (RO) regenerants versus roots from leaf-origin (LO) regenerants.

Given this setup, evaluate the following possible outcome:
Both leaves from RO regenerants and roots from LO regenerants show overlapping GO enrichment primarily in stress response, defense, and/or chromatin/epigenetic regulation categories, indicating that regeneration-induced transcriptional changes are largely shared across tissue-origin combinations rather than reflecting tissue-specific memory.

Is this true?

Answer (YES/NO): NO